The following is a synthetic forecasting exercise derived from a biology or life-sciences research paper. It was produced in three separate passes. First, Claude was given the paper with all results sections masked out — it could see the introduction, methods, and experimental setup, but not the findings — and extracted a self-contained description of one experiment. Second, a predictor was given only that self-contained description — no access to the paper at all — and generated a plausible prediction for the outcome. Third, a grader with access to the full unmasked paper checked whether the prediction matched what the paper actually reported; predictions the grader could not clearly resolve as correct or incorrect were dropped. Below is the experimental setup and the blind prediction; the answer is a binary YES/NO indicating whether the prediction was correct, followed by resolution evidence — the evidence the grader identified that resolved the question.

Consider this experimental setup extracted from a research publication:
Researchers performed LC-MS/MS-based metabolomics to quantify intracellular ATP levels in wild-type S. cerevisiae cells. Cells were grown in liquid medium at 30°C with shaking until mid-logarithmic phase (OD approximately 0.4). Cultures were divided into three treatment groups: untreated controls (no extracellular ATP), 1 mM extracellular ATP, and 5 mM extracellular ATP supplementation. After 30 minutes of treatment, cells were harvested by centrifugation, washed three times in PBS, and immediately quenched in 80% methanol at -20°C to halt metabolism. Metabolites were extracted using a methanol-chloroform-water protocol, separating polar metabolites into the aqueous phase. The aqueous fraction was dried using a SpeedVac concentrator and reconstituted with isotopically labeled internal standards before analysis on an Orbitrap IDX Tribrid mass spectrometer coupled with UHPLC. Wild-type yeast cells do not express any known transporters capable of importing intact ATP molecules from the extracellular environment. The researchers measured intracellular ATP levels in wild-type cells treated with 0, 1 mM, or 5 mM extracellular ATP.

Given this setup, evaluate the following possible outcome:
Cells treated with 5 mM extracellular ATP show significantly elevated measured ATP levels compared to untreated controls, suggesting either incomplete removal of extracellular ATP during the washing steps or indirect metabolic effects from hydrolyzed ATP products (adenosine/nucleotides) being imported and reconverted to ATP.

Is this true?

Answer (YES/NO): NO